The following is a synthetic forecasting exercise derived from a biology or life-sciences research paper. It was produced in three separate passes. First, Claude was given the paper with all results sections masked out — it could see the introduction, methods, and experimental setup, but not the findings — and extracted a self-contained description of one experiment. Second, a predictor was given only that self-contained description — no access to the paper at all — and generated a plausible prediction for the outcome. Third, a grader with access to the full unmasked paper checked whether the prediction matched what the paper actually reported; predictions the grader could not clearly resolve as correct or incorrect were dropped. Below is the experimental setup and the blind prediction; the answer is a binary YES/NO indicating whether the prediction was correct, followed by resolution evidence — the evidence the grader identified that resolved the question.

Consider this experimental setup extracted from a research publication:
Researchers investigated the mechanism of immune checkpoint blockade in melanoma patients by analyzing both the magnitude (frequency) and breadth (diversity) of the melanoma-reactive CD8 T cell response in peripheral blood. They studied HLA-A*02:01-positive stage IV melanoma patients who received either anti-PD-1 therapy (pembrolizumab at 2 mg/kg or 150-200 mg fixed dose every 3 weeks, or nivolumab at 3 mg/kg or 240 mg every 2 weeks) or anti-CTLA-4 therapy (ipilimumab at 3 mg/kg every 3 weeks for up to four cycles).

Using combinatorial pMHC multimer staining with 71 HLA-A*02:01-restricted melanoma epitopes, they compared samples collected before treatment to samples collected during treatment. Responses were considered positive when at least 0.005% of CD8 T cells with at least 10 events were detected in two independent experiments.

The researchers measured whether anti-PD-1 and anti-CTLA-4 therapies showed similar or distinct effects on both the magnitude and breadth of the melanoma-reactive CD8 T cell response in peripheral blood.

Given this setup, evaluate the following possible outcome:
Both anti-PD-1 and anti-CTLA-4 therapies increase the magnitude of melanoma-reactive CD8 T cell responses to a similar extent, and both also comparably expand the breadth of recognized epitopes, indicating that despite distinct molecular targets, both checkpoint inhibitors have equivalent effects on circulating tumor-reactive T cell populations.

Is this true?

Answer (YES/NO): NO